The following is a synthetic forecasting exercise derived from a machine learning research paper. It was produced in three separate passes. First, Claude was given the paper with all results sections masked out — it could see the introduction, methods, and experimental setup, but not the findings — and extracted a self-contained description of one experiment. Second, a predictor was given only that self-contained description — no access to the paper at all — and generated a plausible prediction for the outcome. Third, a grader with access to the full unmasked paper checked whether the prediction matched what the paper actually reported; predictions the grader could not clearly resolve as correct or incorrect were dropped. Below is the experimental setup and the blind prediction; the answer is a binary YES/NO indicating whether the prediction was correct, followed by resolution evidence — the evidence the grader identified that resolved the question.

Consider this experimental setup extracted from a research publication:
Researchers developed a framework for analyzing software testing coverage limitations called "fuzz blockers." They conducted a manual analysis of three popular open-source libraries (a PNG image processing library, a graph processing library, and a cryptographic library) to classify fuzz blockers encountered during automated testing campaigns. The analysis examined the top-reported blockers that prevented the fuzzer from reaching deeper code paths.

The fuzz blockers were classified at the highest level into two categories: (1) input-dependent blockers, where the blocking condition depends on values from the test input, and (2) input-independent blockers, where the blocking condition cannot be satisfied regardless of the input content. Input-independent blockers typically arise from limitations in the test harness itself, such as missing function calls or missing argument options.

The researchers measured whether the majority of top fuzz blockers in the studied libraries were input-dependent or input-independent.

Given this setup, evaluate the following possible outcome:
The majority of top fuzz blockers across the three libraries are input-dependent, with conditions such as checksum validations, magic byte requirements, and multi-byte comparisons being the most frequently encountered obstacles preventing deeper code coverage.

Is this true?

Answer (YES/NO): NO